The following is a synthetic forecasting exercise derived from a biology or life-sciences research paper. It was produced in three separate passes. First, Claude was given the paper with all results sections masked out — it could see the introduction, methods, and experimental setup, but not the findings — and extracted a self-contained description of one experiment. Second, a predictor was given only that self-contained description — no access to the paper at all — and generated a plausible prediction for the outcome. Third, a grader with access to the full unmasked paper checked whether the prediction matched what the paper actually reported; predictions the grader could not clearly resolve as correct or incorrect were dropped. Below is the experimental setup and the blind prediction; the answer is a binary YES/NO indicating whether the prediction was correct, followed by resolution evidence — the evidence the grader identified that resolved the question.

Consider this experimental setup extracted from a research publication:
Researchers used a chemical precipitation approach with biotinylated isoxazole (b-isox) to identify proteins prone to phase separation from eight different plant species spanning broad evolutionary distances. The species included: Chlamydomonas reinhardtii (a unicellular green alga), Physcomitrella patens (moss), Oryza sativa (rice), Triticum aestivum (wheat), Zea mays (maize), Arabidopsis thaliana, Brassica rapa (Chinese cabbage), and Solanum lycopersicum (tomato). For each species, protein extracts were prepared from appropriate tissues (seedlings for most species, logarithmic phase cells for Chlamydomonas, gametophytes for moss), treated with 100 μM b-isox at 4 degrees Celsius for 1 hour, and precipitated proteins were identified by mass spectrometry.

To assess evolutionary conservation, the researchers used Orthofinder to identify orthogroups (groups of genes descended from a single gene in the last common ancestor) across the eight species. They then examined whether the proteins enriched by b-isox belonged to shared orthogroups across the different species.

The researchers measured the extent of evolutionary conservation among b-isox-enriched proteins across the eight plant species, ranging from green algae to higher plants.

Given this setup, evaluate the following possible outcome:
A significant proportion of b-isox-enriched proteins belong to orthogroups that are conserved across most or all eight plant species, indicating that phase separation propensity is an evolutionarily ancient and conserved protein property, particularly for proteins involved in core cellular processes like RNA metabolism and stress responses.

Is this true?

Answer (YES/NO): NO